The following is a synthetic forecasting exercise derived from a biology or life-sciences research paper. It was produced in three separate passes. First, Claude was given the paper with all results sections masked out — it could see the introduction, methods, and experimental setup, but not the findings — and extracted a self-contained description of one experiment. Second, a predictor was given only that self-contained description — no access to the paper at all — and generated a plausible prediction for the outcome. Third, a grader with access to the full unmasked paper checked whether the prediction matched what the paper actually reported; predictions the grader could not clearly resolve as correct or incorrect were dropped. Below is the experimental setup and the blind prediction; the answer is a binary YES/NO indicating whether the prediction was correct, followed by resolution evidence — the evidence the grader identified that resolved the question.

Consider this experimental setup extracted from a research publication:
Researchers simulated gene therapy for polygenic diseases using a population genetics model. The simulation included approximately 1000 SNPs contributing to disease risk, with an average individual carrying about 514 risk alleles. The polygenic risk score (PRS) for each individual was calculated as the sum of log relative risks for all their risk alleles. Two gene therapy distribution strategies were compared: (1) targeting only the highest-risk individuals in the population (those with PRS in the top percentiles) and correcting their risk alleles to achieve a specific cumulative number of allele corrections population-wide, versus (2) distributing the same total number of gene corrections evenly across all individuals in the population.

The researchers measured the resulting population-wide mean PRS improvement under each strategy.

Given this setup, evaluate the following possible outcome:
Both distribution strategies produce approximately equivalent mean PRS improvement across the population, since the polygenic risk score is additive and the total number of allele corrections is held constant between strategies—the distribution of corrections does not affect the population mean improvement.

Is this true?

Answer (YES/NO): YES